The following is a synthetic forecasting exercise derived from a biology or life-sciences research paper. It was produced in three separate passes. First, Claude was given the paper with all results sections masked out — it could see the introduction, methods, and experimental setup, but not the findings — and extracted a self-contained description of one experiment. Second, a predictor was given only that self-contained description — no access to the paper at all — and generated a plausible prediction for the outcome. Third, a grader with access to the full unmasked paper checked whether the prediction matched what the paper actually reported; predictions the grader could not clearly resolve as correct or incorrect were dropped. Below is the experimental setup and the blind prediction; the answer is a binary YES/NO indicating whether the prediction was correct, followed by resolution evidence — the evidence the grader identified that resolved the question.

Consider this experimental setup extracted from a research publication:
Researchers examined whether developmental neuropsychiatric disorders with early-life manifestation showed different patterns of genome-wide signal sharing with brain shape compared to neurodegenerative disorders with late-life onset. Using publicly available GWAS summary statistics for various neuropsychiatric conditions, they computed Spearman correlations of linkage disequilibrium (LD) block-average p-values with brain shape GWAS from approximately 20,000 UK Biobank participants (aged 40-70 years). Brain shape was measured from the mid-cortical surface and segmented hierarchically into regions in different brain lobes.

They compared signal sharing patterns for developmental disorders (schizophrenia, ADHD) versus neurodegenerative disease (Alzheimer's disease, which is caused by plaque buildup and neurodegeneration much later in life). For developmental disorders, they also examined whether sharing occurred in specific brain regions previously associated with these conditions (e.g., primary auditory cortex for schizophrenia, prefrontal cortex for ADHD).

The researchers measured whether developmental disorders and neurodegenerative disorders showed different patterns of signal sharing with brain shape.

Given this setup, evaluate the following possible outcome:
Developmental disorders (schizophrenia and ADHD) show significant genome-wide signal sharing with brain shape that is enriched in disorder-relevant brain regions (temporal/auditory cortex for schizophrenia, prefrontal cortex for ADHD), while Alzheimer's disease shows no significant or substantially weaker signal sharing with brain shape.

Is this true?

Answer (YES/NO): YES